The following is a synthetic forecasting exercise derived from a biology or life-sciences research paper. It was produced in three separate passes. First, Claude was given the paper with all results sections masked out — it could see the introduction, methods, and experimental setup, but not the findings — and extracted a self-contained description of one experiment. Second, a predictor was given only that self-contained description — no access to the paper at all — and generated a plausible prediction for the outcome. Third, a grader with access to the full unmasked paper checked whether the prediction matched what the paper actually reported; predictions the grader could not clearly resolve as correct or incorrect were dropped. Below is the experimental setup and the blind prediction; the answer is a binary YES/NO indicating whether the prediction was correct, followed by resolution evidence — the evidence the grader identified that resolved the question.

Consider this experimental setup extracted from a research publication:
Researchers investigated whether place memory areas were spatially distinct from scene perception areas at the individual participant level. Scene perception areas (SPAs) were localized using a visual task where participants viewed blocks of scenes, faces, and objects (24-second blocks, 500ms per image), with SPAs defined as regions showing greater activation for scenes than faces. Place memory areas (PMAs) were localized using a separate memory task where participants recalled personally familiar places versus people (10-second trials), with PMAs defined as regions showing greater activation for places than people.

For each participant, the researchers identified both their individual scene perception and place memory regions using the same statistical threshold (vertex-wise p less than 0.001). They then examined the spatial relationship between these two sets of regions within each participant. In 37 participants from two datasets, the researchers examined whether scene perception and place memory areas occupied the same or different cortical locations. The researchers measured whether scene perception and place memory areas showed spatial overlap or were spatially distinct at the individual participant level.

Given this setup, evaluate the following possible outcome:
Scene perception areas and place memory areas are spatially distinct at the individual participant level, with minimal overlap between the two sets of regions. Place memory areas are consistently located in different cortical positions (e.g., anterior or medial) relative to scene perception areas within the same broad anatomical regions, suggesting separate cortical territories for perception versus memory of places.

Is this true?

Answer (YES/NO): NO